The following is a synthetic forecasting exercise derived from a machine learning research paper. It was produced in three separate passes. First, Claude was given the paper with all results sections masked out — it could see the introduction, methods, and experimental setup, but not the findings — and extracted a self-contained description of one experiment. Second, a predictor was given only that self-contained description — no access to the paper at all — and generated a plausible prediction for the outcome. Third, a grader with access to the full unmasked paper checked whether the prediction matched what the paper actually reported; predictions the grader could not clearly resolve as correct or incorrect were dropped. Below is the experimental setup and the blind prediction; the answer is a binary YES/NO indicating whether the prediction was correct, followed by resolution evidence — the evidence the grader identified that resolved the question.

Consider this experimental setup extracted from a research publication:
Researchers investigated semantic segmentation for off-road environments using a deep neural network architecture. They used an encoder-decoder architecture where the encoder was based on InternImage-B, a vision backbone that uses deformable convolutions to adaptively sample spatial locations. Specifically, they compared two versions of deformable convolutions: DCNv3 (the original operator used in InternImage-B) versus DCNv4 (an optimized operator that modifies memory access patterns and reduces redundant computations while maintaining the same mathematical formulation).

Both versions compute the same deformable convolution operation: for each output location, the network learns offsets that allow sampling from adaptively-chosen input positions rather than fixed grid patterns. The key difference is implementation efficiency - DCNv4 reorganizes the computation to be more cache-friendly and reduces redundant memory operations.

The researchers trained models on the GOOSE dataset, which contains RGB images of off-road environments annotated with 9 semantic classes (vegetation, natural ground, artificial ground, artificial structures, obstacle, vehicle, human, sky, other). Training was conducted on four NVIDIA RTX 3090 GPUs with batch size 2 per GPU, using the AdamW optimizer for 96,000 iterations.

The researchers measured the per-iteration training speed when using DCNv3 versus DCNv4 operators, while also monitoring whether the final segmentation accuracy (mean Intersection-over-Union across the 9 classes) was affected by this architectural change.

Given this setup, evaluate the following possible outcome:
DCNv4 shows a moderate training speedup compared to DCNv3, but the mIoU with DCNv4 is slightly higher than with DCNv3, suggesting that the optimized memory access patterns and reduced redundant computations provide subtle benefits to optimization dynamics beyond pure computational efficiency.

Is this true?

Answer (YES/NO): NO